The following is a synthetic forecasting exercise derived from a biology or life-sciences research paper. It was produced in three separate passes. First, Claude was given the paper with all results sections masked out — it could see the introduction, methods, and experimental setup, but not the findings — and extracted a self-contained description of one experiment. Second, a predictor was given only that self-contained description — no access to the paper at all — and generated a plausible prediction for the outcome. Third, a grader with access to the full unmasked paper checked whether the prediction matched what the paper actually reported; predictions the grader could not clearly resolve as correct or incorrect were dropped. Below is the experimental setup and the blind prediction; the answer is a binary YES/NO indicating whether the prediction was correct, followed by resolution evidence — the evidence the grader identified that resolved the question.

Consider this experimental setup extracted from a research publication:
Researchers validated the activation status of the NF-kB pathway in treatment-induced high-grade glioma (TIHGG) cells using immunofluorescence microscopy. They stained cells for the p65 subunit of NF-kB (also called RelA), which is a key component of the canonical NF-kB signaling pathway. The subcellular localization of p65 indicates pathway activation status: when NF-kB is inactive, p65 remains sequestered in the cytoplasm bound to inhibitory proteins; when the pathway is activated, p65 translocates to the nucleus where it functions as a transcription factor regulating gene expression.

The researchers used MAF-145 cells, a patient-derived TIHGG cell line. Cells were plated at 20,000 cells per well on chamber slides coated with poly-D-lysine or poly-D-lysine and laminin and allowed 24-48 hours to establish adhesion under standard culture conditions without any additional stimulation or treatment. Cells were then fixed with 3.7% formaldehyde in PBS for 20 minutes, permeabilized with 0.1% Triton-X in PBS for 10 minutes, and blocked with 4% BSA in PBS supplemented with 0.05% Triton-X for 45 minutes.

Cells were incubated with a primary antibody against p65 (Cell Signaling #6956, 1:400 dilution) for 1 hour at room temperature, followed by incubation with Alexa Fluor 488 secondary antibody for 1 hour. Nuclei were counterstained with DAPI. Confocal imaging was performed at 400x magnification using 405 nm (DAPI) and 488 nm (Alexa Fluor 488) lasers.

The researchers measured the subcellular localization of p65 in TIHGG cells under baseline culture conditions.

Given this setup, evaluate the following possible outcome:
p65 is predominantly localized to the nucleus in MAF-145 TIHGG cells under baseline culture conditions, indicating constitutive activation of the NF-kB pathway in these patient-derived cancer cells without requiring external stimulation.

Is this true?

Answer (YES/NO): YES